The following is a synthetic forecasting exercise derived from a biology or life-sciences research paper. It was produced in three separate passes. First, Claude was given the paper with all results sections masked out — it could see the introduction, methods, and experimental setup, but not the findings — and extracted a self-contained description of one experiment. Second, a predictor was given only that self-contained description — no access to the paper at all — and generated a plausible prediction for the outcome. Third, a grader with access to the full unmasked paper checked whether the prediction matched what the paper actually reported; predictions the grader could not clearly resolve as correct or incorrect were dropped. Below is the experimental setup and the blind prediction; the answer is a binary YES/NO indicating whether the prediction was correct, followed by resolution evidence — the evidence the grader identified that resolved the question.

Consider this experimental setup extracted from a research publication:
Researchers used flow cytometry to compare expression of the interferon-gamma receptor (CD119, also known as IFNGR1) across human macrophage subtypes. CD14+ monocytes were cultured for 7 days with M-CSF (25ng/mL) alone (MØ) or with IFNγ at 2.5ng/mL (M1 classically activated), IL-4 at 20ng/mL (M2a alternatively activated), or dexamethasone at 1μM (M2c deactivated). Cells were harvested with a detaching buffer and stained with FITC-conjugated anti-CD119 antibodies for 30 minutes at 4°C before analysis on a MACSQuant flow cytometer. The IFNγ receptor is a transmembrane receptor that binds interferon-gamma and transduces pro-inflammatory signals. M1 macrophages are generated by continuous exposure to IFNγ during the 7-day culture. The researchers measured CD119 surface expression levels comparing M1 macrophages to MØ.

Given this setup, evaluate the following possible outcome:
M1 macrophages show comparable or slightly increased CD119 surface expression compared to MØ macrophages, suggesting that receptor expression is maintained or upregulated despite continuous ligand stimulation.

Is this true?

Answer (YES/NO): YES